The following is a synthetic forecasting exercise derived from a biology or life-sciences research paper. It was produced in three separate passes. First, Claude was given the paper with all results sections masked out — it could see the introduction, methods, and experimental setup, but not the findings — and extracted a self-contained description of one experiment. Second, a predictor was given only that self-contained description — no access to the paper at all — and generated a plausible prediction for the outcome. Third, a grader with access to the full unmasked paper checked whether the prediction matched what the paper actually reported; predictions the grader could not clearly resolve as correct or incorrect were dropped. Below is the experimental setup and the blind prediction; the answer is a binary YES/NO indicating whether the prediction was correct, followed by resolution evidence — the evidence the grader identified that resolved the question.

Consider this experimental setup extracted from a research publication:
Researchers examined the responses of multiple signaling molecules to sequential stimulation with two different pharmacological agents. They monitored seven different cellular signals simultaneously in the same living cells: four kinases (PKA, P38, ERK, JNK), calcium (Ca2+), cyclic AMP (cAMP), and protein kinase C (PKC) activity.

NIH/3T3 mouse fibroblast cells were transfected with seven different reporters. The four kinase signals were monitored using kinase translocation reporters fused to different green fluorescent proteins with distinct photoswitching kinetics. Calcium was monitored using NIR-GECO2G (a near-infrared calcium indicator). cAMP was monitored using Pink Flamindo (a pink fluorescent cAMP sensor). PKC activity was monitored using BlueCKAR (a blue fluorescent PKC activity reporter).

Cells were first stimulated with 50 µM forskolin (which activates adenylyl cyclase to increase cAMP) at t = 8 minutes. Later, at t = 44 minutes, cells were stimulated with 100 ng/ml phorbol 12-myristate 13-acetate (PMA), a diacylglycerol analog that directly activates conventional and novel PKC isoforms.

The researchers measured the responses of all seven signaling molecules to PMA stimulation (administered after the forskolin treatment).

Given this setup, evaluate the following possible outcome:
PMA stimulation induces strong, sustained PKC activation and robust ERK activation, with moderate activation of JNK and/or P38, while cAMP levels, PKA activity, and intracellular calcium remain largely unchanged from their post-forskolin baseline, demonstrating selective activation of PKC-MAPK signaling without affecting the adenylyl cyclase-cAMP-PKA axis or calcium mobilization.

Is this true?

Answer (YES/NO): NO